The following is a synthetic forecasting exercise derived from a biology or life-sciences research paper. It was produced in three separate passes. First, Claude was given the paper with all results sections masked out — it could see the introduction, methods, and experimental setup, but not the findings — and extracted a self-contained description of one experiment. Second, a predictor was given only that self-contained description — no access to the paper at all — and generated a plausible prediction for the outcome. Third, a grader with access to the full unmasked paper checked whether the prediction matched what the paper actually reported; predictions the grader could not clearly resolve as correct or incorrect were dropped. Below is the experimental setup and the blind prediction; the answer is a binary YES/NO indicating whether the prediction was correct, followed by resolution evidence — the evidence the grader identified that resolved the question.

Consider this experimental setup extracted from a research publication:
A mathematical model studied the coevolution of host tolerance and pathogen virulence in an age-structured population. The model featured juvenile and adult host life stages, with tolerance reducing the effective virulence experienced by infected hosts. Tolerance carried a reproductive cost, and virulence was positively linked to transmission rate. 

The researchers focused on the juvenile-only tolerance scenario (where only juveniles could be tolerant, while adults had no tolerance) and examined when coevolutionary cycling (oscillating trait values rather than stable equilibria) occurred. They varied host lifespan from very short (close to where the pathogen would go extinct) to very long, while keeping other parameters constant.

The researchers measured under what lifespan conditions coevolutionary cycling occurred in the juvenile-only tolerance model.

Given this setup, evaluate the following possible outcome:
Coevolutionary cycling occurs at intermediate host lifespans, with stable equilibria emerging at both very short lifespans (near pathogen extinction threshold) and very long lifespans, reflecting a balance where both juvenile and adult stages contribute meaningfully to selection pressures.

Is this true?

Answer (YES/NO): NO